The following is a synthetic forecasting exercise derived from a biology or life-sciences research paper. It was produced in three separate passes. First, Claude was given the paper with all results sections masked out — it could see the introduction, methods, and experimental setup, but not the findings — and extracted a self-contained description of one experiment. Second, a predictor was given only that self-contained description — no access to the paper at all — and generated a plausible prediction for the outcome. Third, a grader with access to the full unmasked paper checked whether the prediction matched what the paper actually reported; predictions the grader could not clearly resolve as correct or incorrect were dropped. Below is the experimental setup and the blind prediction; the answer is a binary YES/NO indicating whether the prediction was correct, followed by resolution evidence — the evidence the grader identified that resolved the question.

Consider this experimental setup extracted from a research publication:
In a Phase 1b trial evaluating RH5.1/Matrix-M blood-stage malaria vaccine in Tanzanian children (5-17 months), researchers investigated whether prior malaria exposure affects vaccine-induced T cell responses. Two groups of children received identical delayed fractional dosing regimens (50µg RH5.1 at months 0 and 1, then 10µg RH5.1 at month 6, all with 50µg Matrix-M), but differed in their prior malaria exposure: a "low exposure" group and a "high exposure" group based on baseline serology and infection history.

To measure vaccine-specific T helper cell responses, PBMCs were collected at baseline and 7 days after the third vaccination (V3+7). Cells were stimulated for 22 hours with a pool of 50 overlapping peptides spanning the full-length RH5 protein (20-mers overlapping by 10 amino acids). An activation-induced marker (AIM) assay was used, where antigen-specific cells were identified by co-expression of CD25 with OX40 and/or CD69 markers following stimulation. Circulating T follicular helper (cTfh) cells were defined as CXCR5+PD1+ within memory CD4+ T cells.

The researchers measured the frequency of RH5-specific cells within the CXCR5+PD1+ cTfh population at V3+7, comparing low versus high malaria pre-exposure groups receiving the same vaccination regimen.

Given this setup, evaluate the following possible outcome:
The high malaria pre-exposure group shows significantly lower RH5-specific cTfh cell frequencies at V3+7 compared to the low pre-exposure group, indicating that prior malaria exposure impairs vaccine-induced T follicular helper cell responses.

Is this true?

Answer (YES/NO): NO